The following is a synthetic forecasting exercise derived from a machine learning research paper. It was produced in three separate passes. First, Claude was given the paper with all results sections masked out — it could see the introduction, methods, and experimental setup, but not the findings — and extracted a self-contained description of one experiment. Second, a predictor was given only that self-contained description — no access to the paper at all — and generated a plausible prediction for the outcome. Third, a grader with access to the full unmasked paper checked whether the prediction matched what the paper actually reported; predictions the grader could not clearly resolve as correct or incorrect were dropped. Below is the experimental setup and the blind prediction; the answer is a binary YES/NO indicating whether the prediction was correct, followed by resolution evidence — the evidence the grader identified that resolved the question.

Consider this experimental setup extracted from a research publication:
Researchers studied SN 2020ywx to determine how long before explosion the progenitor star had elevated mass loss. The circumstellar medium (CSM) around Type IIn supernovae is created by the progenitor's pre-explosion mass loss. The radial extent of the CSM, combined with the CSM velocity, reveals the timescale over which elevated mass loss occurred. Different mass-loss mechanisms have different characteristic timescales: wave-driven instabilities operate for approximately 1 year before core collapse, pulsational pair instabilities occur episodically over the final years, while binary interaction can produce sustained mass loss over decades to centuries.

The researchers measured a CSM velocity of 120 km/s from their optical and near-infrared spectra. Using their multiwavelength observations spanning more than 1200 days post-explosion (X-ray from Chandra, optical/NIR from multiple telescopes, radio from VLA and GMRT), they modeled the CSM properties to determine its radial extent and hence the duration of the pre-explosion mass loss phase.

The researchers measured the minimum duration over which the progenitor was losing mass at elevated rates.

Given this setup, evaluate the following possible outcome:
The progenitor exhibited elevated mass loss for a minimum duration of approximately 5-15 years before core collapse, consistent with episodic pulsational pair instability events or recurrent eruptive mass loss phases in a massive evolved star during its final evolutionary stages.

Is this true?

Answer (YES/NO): NO